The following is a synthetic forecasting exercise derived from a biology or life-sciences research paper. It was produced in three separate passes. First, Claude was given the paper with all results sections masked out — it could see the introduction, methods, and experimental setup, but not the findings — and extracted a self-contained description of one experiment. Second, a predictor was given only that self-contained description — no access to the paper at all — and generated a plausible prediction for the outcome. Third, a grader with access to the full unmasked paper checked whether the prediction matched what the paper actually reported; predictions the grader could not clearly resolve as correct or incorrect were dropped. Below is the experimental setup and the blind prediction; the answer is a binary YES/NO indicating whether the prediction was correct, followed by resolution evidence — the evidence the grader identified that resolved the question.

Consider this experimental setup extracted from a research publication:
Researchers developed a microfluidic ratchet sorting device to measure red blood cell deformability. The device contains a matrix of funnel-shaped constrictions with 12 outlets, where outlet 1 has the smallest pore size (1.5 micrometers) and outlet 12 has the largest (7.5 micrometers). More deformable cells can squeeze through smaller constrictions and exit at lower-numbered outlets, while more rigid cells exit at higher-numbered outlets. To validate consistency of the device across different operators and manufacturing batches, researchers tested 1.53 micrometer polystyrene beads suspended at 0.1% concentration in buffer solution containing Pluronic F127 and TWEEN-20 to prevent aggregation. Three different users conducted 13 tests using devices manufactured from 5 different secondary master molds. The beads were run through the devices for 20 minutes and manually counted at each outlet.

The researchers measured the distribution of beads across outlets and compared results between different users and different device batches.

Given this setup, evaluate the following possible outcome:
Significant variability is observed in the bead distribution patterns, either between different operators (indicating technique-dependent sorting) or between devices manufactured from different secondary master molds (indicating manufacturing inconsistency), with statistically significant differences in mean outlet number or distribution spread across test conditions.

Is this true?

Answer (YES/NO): NO